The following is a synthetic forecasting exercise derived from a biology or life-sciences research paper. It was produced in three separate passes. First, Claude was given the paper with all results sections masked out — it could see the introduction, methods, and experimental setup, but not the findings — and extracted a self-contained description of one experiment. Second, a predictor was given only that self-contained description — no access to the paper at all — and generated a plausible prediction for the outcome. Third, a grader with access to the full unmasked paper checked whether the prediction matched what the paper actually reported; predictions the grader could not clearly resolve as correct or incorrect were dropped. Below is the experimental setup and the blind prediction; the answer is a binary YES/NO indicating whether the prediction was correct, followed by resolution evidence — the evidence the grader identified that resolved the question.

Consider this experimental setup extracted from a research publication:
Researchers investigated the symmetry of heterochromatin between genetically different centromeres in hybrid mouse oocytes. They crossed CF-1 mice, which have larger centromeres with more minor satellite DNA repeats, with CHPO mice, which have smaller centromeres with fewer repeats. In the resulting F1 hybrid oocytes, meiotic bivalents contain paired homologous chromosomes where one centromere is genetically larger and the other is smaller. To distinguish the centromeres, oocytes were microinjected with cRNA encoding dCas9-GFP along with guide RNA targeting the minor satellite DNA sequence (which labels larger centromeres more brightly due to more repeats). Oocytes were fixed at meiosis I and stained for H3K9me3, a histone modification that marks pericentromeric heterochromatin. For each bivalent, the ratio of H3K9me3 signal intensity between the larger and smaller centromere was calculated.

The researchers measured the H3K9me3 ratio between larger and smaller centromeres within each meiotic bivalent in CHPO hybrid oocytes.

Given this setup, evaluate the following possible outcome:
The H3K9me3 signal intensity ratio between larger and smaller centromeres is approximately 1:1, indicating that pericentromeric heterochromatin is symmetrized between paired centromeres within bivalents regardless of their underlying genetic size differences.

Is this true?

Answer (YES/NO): YES